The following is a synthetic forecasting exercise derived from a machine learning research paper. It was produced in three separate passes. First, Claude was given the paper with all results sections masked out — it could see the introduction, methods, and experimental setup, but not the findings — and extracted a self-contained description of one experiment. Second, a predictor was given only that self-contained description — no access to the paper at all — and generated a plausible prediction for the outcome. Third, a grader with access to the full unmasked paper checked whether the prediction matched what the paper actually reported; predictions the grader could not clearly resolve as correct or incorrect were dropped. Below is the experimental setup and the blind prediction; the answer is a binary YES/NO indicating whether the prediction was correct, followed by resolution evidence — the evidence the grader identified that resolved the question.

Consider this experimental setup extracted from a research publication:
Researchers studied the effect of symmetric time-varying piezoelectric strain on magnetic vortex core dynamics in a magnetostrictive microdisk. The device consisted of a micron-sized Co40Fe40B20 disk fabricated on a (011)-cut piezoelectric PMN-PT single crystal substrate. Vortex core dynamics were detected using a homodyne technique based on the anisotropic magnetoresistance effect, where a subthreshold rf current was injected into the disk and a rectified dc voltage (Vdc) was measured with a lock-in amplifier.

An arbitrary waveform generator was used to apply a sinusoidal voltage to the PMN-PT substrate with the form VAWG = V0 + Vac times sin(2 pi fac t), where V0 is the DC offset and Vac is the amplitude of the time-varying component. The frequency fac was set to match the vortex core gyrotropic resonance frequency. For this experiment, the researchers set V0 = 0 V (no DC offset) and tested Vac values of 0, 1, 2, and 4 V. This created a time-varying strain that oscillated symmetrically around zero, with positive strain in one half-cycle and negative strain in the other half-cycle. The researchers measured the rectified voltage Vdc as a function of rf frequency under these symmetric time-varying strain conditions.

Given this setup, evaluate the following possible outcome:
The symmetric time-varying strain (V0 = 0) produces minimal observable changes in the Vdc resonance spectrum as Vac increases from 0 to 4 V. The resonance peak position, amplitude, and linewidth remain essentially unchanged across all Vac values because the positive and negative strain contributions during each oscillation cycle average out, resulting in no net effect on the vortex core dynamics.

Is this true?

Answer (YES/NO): YES